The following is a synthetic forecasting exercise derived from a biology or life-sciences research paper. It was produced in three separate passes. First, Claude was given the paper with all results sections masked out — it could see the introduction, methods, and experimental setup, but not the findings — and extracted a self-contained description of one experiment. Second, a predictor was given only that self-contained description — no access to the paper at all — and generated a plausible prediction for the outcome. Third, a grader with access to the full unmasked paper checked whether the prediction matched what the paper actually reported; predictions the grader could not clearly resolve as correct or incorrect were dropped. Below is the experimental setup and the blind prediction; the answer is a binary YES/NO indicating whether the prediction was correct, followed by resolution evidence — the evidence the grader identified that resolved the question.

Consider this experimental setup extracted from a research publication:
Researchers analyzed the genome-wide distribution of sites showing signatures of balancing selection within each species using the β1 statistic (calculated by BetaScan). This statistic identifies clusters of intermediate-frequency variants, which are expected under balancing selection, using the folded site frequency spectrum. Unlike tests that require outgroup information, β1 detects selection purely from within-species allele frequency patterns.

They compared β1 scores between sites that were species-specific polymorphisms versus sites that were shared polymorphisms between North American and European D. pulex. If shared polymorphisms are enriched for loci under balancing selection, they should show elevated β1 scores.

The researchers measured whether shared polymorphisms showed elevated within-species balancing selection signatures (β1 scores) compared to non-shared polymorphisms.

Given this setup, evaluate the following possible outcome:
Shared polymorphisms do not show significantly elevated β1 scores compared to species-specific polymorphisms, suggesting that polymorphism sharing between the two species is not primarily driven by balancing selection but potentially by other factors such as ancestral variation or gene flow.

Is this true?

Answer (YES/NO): NO